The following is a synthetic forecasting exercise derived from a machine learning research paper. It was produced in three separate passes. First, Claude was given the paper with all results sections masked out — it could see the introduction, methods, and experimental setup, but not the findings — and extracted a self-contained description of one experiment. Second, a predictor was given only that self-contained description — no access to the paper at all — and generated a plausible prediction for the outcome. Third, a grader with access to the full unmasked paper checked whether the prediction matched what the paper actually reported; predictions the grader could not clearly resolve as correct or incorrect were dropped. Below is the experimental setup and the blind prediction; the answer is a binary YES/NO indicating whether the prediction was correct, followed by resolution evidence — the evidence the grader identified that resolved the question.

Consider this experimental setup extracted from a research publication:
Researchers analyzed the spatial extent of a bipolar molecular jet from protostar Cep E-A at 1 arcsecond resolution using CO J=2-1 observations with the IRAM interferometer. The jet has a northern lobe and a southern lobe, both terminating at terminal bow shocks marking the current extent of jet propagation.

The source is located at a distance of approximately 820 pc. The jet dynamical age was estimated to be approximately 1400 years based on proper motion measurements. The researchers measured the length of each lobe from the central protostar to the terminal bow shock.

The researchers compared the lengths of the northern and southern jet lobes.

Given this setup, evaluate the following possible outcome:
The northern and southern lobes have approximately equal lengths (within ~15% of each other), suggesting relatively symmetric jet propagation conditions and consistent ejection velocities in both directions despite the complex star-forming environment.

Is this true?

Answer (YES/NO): NO